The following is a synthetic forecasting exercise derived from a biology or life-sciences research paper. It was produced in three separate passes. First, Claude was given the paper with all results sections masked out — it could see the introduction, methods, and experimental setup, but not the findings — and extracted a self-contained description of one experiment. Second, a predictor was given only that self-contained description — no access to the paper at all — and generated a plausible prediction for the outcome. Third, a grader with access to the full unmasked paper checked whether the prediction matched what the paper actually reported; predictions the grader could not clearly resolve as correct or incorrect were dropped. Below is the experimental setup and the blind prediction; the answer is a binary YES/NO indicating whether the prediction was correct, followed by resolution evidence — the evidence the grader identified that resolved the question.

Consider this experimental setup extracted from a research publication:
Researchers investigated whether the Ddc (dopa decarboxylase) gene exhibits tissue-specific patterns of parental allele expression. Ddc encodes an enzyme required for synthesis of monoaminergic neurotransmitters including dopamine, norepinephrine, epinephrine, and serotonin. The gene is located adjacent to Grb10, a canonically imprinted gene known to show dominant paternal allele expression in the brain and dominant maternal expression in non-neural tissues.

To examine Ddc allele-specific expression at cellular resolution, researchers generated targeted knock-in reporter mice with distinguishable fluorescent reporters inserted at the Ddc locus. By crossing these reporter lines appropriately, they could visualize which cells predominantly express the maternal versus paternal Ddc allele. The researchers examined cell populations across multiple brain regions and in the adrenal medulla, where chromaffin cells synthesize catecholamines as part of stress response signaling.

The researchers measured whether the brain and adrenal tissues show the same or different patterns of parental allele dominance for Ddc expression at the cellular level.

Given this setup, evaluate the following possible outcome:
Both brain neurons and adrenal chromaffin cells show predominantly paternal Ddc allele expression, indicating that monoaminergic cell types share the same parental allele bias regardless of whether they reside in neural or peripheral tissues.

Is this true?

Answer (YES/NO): NO